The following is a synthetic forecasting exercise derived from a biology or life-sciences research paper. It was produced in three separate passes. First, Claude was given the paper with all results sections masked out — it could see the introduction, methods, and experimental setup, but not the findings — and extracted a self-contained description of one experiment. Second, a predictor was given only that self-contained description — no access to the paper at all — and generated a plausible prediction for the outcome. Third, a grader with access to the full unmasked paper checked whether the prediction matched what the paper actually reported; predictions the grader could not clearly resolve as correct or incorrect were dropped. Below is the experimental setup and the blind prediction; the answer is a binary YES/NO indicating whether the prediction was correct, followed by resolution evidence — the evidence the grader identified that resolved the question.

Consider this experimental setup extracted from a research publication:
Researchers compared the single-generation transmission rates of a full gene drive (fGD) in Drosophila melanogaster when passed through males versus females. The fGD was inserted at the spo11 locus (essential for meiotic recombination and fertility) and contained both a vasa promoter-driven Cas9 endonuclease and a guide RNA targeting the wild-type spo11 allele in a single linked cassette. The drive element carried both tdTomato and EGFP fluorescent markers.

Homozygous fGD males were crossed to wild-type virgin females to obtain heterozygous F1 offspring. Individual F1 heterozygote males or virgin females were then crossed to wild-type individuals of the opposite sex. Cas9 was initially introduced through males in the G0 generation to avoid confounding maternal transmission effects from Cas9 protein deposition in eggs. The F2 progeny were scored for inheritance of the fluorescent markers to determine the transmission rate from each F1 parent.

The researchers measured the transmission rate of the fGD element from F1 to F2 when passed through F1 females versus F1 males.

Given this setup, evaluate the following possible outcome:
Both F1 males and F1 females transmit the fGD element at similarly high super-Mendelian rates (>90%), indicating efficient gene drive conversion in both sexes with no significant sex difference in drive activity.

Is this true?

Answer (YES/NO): NO